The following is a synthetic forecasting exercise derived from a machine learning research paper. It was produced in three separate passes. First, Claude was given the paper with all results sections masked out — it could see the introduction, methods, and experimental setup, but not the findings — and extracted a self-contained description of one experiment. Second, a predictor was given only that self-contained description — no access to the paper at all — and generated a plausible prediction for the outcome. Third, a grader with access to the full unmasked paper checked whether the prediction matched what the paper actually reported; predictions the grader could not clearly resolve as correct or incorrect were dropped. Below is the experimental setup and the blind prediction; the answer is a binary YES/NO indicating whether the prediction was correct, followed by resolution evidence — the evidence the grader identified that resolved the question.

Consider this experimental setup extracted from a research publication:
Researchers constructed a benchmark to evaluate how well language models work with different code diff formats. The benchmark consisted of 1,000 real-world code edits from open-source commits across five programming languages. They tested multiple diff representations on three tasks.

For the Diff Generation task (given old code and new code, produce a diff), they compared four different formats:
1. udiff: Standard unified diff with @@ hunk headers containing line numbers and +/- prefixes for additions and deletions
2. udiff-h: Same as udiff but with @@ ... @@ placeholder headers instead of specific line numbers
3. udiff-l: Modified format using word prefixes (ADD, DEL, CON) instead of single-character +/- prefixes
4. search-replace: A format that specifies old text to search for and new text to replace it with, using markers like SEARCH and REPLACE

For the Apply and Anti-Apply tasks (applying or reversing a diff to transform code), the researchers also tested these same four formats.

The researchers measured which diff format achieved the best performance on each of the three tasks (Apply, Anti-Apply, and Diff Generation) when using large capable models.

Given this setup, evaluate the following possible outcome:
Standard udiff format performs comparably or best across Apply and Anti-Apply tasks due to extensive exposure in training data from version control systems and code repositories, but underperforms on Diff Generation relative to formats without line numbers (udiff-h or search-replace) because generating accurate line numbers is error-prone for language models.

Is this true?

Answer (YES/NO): NO